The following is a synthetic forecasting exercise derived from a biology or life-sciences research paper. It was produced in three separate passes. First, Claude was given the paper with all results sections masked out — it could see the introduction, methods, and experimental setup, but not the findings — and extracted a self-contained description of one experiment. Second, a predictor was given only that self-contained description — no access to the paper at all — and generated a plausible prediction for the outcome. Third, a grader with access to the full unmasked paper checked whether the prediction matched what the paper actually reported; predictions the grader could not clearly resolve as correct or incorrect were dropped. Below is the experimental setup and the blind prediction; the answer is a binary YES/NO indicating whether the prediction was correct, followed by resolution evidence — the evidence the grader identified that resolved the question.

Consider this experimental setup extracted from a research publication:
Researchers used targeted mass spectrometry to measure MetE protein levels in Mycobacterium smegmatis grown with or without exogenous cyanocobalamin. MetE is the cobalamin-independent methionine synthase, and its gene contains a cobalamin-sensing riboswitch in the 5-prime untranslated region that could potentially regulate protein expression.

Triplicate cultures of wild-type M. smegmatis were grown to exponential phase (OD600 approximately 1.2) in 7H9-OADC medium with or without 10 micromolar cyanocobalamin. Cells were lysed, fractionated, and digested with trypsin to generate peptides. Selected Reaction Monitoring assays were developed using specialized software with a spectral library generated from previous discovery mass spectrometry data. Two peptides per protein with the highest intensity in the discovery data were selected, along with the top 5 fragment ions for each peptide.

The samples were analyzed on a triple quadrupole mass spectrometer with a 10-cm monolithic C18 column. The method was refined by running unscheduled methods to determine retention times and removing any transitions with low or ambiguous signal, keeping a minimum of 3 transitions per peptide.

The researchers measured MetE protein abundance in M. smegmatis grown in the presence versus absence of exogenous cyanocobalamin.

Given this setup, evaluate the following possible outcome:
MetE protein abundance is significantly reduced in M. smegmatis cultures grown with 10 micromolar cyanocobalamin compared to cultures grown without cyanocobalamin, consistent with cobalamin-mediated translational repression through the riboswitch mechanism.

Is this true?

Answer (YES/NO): YES